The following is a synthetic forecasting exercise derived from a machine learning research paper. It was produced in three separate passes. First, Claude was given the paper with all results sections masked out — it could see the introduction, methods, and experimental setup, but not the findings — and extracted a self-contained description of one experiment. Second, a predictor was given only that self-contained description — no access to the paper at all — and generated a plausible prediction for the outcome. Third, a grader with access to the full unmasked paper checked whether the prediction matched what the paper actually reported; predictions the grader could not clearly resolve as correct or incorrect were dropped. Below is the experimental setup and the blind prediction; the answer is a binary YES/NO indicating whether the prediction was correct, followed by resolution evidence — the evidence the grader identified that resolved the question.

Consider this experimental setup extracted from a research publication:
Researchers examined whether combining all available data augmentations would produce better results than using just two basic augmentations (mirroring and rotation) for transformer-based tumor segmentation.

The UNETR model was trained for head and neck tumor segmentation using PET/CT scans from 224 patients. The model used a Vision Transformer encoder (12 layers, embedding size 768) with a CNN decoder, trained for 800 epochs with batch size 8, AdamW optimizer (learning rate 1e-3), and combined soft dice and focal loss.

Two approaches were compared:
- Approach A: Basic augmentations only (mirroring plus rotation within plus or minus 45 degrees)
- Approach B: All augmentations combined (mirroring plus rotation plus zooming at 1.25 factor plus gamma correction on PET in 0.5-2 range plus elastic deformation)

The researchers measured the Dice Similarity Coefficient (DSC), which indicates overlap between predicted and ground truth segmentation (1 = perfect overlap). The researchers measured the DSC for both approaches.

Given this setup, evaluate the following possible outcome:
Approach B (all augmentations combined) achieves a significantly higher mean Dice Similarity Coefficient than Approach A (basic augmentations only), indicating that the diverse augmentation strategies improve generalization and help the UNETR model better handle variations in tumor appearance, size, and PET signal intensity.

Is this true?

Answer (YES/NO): NO